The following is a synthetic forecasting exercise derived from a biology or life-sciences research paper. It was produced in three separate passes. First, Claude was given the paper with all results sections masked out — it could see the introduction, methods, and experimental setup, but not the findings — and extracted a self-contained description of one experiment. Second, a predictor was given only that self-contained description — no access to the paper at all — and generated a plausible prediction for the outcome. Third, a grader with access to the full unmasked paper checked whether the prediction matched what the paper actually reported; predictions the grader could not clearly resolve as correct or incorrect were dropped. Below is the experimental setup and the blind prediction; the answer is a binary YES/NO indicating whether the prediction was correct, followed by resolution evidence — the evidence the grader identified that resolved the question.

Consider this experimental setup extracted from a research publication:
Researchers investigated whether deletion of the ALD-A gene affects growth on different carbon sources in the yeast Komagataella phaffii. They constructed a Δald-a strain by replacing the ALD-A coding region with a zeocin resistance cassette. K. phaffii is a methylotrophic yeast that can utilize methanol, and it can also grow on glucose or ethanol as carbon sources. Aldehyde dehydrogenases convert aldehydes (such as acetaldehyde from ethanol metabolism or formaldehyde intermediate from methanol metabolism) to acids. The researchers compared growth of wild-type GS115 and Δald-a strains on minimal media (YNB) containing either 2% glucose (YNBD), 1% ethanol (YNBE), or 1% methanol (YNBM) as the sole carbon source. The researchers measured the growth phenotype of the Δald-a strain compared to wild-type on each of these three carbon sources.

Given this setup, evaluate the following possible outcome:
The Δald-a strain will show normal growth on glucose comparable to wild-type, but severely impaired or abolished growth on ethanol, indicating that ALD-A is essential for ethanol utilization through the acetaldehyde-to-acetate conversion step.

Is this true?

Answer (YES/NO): NO